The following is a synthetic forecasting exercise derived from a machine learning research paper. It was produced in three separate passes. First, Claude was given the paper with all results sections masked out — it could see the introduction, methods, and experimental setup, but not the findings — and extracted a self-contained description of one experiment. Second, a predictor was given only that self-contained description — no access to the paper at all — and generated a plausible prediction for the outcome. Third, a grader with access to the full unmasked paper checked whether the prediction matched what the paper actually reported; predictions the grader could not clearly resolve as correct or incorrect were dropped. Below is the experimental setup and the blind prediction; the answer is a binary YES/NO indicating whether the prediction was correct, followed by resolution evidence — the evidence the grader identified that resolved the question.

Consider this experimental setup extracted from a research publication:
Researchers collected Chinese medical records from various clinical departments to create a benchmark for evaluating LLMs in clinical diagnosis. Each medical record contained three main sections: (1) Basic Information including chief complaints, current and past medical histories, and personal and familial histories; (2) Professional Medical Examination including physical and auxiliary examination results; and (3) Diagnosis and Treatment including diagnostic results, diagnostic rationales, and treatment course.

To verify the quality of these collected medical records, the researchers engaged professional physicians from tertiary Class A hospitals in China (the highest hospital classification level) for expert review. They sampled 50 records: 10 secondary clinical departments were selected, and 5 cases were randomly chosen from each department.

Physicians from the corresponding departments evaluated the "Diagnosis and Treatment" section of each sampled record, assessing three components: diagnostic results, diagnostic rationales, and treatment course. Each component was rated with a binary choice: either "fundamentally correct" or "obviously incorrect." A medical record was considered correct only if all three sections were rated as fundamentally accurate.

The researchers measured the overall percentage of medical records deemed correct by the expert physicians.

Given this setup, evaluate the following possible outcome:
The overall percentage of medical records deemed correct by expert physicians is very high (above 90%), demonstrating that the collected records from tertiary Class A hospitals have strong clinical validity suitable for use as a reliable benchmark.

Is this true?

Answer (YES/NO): YES